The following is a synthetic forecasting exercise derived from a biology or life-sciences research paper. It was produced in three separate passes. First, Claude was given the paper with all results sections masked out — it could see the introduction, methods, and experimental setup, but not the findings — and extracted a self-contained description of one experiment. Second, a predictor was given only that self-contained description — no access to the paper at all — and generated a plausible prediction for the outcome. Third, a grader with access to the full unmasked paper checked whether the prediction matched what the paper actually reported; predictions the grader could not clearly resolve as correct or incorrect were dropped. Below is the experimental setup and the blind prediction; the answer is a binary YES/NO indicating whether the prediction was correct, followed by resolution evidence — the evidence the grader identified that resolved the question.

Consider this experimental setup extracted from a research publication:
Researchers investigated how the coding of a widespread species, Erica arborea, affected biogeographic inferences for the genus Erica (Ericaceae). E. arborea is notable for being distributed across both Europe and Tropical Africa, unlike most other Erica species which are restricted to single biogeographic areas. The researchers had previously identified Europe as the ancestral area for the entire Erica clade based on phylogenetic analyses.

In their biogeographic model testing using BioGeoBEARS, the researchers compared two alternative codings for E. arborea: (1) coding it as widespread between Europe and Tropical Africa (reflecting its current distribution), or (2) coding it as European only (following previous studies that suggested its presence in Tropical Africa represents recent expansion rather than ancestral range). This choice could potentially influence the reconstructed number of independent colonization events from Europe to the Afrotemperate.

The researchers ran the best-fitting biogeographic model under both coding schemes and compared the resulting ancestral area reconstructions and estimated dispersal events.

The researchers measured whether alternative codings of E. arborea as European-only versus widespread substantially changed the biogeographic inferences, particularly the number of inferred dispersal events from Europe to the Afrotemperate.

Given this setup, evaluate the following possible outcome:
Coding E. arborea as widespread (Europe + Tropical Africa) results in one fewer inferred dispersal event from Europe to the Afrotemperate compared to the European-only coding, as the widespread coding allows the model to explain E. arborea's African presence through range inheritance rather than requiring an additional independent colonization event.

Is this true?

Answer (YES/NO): YES